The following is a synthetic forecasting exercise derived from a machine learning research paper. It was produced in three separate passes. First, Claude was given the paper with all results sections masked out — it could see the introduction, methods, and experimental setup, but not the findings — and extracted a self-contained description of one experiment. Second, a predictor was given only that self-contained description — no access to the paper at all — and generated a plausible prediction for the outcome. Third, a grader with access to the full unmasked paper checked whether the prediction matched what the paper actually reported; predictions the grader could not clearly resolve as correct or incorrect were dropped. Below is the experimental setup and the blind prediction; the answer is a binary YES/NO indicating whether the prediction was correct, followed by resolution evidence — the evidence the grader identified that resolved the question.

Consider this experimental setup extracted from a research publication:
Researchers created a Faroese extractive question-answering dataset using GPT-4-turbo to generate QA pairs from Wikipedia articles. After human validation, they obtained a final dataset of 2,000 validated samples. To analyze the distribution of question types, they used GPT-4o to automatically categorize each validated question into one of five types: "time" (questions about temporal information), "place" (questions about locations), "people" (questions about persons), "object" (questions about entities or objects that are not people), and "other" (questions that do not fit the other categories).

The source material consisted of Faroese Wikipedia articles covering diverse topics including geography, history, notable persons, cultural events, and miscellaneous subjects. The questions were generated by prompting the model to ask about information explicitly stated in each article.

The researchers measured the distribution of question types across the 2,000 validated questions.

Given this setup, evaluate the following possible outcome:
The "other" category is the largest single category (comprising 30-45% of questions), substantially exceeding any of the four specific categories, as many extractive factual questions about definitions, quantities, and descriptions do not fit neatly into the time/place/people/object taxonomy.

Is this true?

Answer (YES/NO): NO